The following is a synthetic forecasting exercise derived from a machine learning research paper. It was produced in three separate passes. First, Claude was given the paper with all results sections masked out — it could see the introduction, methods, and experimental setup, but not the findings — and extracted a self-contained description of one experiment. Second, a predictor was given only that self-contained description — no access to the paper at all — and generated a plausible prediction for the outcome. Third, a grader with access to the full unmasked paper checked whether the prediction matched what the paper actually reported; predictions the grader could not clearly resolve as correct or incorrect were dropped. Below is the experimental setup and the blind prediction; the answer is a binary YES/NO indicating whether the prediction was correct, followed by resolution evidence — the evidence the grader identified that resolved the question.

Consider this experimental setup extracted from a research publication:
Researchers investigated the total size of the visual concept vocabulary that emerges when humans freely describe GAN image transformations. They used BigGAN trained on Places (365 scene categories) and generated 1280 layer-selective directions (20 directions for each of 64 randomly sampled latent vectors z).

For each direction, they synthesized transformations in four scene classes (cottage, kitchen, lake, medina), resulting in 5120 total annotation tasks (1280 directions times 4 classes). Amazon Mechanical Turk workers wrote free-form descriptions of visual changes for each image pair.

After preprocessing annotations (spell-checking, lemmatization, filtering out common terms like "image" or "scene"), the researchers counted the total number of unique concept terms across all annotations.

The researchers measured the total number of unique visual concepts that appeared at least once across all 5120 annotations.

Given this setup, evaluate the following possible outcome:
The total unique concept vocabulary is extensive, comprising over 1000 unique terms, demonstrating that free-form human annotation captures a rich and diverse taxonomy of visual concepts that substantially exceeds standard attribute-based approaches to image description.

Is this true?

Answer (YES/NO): YES